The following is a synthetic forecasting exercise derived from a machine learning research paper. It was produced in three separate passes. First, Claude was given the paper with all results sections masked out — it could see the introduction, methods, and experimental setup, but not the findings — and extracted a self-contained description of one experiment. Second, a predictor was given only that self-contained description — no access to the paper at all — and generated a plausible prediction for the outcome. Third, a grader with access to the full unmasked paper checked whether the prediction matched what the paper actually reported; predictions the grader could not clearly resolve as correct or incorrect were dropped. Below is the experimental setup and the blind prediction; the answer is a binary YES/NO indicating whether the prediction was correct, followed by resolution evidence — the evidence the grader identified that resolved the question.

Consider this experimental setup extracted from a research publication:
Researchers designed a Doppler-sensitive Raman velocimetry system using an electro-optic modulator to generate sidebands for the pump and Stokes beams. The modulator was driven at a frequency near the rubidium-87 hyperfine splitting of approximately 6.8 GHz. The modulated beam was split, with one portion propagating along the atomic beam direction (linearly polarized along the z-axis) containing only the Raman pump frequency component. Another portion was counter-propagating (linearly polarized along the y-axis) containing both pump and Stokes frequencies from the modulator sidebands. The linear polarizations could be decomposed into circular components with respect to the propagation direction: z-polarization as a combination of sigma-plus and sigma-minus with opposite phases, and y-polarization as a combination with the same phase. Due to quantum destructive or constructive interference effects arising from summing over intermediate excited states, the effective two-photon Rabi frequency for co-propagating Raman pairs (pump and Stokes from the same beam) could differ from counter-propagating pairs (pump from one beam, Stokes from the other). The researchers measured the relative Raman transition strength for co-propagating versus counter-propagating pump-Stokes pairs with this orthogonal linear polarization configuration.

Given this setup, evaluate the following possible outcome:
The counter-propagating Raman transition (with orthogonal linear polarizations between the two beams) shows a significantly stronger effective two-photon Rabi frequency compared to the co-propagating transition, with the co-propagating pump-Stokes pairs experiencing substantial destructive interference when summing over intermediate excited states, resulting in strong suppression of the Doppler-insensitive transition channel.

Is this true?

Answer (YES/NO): YES